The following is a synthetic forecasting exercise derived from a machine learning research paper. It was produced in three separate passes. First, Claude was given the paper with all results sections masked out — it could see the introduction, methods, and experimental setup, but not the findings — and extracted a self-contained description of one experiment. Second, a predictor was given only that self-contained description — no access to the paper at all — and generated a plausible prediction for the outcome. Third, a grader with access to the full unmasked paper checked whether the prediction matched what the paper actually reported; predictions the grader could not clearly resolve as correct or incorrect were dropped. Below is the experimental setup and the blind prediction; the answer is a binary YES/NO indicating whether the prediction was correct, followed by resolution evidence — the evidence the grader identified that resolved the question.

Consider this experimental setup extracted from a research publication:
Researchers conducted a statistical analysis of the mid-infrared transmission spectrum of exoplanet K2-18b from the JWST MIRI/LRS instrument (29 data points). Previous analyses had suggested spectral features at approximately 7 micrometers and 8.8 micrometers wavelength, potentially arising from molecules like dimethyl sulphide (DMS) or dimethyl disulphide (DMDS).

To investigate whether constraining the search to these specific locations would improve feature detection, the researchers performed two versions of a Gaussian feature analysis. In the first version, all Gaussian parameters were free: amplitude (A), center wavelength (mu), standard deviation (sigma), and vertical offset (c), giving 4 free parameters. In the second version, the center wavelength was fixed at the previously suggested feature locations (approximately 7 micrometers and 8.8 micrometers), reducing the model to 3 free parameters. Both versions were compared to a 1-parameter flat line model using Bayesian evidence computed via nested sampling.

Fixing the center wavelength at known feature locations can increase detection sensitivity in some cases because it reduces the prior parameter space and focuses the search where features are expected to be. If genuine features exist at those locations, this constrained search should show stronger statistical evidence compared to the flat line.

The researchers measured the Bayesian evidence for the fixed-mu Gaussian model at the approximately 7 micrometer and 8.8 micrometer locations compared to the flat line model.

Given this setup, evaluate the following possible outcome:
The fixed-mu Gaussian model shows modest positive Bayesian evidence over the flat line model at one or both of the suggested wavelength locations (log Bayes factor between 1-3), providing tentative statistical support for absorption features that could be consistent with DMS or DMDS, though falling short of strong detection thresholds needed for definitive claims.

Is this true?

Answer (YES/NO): YES